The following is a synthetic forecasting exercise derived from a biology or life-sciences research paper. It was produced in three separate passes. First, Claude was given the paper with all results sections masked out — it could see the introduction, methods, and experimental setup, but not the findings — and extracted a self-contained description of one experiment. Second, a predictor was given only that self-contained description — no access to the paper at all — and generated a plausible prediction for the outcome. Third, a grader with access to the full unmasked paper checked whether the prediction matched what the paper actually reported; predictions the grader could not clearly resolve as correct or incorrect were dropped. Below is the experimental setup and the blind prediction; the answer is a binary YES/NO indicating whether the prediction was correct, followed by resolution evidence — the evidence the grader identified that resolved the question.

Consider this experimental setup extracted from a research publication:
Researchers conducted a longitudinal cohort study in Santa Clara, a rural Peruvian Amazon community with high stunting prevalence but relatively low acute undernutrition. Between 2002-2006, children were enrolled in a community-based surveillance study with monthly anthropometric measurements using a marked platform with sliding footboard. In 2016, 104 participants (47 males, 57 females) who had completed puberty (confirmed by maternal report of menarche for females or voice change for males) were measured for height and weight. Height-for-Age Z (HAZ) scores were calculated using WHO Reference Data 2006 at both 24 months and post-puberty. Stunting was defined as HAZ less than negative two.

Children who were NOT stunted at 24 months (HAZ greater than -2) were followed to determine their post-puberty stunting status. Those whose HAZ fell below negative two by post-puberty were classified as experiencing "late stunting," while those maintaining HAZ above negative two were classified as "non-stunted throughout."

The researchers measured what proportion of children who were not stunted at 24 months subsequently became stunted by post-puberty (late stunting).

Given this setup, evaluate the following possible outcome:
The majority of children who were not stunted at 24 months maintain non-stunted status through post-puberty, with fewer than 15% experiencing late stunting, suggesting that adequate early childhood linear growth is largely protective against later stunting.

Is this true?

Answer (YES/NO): YES